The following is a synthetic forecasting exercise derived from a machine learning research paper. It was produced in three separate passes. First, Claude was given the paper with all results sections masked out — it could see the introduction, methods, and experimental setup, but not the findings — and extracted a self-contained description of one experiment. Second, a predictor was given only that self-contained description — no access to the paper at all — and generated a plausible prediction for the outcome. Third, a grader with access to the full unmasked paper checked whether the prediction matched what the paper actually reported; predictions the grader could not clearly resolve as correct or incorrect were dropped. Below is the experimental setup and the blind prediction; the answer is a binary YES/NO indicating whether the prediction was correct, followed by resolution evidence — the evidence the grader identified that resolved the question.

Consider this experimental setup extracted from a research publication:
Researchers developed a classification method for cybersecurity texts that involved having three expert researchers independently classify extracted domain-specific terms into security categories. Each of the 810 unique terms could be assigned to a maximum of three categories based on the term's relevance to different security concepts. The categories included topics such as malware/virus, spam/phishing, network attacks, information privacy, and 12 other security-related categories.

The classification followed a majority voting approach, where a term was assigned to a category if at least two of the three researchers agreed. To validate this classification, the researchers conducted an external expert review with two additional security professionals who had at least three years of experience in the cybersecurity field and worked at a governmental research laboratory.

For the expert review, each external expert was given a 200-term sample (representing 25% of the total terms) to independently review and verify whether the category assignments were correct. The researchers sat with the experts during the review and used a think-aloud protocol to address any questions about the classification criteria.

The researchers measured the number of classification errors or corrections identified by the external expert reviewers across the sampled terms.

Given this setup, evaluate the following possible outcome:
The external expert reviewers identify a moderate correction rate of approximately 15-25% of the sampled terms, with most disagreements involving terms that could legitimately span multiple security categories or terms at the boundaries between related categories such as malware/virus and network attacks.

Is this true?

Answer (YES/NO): NO